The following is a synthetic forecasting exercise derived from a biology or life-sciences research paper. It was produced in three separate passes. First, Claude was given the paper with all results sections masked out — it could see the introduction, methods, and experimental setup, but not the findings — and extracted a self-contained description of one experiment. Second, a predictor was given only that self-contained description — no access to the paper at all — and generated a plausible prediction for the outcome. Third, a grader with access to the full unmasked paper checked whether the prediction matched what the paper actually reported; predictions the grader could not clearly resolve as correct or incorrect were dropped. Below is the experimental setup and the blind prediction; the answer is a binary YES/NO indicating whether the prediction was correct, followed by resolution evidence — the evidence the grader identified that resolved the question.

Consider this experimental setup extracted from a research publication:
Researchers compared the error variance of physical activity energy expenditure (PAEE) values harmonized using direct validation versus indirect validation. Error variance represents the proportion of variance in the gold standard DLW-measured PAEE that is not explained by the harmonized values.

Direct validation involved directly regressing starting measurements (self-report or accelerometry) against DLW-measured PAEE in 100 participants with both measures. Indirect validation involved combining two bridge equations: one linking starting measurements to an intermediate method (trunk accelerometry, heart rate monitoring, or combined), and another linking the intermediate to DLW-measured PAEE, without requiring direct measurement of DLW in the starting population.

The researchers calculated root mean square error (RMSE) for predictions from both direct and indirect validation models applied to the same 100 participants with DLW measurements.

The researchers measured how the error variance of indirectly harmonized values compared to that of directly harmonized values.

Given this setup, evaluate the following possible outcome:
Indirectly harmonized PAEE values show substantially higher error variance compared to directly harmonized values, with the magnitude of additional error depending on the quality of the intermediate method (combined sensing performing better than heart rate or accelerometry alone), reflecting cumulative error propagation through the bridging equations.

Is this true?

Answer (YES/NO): NO